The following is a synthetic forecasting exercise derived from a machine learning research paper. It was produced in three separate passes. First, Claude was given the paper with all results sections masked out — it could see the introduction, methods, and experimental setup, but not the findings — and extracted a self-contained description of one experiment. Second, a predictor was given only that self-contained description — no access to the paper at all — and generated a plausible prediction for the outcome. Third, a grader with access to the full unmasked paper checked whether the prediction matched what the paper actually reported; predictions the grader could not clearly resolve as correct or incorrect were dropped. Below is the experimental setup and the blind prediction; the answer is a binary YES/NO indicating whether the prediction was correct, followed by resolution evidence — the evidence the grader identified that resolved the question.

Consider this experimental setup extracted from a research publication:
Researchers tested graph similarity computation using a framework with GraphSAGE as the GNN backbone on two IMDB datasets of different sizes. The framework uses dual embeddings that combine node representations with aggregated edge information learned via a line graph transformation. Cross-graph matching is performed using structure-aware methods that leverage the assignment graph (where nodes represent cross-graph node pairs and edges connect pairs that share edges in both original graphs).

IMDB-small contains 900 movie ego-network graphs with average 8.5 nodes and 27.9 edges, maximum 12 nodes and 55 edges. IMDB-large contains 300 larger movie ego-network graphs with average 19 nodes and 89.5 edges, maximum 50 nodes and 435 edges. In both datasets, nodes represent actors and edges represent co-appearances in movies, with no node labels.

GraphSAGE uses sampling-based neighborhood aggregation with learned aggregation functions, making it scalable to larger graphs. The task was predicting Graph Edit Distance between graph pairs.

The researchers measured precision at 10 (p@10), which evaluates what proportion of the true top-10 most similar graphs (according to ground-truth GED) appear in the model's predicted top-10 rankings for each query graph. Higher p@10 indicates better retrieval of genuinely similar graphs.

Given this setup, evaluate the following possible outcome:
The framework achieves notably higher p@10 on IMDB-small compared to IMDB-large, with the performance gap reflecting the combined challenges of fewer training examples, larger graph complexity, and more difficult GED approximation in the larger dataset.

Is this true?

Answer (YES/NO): YES